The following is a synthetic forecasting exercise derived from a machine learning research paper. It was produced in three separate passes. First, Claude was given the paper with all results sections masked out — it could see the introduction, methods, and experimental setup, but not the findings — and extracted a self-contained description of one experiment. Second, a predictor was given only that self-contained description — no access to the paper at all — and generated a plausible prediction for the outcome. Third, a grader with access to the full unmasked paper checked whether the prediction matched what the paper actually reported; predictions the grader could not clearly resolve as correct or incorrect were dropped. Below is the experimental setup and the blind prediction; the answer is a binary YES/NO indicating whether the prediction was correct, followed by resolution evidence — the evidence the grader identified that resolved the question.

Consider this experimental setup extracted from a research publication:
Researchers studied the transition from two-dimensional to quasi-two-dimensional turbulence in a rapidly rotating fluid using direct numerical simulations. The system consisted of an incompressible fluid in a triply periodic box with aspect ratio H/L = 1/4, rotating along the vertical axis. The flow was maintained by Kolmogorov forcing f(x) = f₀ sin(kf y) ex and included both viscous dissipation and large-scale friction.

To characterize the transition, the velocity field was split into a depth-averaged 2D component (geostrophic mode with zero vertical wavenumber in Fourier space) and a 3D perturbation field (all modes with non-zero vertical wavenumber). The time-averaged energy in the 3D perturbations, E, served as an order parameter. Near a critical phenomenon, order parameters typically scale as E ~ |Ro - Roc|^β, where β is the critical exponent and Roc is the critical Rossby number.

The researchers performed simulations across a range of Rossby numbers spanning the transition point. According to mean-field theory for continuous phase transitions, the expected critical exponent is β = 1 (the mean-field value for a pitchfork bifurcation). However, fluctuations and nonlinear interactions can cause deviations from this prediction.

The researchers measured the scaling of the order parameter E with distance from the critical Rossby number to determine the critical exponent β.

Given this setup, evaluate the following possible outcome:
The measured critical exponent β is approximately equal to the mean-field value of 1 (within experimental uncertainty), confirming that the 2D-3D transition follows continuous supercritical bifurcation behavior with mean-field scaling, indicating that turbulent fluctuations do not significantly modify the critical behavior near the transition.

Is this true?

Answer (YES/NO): NO